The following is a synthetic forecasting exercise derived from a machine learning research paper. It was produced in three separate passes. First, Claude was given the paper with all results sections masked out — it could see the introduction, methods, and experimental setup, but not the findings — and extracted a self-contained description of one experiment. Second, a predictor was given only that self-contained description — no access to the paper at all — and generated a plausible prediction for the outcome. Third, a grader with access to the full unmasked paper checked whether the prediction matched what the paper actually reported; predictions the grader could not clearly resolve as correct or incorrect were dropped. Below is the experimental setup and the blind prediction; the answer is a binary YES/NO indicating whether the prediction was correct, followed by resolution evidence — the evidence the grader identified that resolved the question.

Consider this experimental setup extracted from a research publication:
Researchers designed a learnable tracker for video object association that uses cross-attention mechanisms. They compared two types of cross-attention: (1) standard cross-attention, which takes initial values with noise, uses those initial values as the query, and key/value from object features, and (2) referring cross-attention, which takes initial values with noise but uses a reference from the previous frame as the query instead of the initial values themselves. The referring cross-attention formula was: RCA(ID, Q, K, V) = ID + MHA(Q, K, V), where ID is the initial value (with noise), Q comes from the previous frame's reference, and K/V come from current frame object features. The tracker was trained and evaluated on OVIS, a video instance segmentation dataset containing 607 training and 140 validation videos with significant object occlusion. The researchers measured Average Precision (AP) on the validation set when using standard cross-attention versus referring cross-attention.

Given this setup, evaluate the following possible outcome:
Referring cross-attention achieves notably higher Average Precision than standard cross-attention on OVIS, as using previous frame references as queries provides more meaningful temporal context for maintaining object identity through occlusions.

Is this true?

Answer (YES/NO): YES